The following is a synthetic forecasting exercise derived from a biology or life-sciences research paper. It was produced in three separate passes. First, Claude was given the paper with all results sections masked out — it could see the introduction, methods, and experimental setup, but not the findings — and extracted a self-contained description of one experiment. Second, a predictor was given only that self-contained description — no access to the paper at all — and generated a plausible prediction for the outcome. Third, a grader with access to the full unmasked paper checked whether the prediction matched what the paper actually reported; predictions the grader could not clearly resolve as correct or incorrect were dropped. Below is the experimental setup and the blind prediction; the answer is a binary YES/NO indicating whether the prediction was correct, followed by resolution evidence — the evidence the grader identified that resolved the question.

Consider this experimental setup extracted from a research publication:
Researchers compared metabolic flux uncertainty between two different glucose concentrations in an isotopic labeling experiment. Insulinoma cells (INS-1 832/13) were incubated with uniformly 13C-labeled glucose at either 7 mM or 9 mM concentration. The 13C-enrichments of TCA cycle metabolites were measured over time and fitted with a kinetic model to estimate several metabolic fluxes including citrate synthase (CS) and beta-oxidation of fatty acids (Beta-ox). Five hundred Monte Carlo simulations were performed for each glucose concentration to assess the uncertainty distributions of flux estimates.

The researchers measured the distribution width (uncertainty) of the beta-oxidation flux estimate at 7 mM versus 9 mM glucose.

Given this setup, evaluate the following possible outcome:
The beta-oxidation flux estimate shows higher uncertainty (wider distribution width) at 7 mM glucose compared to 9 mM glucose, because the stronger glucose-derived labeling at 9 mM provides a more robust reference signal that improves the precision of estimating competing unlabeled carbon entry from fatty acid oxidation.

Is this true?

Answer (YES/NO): YES